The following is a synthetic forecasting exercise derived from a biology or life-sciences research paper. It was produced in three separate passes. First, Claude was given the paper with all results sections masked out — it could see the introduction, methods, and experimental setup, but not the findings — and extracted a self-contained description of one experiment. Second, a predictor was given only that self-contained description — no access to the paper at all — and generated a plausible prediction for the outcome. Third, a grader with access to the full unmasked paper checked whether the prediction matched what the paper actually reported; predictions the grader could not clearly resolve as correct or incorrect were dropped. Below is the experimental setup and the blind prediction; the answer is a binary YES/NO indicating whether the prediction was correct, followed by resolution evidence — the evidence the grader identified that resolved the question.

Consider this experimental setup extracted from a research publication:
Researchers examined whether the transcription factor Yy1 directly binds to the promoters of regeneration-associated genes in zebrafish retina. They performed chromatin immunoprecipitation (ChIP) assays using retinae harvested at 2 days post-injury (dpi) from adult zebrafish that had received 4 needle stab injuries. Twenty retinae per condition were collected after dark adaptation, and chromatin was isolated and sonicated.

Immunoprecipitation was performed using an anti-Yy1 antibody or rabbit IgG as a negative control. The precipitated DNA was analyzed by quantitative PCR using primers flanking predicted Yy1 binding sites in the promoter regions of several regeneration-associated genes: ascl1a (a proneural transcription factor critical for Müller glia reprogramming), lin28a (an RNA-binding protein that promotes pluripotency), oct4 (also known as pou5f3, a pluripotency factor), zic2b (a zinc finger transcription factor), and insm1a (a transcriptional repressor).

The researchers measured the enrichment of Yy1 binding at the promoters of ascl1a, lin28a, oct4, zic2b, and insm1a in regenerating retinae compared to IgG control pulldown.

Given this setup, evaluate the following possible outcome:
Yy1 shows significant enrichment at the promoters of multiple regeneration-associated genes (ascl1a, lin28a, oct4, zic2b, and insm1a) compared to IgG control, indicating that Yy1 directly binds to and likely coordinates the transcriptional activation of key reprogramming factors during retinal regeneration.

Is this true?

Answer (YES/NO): NO